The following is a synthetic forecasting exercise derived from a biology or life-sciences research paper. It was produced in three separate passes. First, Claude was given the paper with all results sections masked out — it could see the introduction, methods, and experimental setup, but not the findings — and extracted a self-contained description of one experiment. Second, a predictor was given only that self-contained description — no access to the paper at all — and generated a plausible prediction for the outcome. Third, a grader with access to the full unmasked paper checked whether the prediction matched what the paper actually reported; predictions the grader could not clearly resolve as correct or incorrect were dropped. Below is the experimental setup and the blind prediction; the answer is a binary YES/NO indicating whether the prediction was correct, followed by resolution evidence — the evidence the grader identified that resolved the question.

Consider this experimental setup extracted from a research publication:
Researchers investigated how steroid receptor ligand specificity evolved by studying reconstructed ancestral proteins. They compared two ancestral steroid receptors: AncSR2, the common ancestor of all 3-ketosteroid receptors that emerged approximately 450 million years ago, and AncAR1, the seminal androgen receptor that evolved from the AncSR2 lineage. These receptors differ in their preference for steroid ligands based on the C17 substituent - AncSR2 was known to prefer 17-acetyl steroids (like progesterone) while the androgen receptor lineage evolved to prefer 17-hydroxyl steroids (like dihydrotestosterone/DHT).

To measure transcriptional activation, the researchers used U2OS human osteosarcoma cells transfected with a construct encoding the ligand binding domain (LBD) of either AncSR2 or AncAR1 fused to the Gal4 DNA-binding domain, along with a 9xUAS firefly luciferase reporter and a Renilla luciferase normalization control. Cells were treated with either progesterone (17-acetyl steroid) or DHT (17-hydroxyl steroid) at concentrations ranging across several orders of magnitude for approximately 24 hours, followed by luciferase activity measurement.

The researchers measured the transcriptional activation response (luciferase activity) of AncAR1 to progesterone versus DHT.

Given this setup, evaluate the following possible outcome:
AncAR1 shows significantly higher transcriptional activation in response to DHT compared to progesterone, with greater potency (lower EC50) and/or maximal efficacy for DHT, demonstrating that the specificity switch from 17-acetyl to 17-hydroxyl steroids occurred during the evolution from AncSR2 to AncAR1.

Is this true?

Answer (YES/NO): YES